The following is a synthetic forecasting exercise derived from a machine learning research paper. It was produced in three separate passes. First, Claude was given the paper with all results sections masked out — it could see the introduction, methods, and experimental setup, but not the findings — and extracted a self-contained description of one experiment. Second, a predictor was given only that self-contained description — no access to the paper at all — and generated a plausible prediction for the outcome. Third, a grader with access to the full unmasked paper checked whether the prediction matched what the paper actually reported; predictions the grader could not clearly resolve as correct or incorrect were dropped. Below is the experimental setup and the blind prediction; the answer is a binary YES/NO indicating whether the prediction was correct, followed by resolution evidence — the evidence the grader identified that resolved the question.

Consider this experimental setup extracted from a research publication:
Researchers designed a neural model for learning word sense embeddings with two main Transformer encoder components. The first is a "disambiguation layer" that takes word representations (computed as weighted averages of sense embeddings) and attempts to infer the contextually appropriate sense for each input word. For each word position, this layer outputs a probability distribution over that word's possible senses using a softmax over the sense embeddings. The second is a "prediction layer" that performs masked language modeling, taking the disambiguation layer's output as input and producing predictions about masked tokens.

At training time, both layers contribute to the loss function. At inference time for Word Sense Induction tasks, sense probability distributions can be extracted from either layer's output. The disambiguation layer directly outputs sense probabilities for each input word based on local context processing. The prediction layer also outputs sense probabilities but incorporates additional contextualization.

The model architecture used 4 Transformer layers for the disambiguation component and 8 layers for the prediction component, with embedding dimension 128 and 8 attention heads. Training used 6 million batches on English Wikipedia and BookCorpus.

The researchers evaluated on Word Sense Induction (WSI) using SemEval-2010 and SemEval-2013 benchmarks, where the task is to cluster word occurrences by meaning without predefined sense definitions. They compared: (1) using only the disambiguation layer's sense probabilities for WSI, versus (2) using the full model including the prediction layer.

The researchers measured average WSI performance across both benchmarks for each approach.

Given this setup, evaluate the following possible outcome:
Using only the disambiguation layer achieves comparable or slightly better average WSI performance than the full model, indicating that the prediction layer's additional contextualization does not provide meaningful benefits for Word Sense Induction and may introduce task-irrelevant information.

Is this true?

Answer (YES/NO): NO